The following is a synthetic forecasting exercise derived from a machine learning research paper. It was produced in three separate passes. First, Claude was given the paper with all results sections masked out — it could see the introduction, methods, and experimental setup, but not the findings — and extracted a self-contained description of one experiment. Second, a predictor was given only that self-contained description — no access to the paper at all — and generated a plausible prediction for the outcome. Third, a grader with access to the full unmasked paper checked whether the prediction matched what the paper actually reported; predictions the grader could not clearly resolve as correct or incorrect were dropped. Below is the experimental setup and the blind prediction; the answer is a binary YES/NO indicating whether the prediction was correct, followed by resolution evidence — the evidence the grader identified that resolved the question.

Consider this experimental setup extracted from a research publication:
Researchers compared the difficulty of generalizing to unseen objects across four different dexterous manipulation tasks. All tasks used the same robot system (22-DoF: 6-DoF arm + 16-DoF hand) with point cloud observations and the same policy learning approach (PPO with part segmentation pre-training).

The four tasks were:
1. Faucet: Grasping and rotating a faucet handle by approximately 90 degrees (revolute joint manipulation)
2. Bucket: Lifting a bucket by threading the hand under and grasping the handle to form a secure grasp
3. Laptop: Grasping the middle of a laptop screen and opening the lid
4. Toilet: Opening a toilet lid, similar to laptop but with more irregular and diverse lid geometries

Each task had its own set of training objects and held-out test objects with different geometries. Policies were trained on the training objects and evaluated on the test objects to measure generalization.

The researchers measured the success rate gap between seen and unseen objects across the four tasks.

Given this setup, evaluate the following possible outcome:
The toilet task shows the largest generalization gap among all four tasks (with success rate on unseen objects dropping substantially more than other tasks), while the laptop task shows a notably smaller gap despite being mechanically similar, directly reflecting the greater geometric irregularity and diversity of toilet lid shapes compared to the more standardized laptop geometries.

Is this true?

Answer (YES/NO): NO